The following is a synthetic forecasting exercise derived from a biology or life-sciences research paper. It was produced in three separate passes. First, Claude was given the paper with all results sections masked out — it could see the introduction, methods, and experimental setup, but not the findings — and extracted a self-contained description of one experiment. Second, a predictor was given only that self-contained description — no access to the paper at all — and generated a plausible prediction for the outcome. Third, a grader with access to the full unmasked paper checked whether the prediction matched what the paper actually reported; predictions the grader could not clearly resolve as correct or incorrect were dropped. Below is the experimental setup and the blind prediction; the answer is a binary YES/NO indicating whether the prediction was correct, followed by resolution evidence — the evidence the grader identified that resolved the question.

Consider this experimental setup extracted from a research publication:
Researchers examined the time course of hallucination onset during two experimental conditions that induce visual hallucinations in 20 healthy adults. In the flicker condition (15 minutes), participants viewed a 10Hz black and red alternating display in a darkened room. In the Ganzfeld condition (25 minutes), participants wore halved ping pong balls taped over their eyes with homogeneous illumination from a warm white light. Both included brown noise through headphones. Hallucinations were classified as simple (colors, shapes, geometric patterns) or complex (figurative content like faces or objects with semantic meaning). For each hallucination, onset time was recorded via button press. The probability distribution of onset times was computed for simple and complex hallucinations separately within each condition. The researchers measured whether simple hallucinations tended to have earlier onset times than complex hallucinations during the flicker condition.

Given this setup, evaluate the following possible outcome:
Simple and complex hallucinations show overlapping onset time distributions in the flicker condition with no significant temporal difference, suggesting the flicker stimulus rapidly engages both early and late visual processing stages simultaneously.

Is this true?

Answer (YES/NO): NO